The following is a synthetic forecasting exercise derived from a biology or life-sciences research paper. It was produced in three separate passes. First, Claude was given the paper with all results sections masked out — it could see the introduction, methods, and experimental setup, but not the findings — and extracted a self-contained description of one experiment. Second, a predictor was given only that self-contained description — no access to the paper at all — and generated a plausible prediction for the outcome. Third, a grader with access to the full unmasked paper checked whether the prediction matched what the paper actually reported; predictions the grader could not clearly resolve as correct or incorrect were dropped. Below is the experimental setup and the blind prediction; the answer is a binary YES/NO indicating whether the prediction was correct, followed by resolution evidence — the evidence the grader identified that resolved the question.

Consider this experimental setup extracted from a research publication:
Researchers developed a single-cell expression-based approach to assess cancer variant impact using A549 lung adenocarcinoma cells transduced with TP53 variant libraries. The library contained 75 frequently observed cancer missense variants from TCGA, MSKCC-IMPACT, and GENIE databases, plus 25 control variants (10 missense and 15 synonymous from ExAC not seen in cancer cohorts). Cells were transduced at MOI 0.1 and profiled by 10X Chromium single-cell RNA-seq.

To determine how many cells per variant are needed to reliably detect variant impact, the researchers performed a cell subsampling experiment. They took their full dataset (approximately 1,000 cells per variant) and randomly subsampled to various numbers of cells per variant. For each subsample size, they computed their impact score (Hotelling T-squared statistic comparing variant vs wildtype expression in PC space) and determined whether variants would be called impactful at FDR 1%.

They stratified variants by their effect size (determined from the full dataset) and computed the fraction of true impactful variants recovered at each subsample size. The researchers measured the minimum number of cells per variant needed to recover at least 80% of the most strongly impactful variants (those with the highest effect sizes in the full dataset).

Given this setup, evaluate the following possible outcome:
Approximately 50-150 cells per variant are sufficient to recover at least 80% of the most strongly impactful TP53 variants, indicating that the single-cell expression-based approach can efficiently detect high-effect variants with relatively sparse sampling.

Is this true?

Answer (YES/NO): NO